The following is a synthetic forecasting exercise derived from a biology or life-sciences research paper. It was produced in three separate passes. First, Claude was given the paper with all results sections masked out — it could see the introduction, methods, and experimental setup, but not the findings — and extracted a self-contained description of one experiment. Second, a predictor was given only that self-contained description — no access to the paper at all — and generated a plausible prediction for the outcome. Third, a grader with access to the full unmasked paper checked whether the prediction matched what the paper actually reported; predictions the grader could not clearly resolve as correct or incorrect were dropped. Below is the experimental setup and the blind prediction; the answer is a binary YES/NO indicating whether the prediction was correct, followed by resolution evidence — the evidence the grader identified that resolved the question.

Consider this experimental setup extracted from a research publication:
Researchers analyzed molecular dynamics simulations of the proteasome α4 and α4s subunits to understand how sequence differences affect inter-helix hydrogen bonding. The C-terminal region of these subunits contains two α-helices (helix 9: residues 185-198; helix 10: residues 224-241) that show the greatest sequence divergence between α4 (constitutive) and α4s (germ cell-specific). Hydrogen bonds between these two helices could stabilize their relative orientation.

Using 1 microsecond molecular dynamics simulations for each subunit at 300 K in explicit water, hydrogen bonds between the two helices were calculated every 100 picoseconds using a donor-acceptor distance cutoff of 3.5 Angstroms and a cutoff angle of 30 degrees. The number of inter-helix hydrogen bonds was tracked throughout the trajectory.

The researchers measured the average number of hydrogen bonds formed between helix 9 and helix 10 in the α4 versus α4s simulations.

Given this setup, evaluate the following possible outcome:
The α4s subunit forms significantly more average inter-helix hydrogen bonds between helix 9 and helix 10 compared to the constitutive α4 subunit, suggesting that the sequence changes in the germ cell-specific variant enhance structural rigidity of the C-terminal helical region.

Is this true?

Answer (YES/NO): NO